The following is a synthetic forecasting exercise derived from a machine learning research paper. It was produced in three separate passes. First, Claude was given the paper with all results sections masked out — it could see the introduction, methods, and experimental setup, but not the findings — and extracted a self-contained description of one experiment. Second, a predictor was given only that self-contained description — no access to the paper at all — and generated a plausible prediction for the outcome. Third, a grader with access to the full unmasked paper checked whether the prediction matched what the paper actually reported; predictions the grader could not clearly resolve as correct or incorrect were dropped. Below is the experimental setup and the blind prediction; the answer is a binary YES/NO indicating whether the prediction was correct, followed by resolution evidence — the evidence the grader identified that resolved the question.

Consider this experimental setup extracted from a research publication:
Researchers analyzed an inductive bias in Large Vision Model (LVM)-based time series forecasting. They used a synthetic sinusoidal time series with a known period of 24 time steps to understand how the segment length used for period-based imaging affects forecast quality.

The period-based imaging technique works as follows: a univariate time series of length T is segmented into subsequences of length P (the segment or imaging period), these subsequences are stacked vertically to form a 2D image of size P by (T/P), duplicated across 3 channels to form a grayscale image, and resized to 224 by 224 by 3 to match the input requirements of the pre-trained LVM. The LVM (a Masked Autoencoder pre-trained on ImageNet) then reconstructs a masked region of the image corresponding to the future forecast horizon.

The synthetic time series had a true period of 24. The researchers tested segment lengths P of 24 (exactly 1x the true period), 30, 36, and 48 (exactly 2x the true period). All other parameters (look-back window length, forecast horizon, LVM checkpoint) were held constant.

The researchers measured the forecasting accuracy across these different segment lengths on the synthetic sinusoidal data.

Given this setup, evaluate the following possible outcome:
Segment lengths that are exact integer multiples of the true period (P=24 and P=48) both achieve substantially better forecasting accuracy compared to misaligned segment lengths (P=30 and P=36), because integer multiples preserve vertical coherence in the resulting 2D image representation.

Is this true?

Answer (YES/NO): YES